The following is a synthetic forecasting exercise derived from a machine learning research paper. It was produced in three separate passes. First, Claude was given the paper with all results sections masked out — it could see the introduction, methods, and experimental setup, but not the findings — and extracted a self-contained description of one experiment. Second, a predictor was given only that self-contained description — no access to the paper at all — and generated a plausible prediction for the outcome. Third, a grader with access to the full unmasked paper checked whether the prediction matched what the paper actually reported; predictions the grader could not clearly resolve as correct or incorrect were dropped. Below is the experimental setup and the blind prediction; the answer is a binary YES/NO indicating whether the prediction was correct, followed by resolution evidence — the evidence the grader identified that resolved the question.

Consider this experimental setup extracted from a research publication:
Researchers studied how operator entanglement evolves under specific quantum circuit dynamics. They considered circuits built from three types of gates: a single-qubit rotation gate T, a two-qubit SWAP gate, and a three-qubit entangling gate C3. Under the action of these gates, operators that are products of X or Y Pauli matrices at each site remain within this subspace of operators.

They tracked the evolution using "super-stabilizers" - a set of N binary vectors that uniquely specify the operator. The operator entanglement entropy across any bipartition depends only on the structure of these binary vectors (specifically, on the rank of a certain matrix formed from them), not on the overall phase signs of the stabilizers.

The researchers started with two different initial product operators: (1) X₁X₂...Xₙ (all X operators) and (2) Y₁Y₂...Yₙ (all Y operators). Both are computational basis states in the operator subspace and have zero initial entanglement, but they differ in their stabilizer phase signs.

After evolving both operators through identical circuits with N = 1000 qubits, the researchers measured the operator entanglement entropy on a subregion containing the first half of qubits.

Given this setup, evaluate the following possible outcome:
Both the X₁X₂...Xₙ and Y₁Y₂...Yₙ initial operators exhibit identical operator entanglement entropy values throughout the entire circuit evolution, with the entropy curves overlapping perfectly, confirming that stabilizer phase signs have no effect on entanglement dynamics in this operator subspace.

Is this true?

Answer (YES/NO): YES